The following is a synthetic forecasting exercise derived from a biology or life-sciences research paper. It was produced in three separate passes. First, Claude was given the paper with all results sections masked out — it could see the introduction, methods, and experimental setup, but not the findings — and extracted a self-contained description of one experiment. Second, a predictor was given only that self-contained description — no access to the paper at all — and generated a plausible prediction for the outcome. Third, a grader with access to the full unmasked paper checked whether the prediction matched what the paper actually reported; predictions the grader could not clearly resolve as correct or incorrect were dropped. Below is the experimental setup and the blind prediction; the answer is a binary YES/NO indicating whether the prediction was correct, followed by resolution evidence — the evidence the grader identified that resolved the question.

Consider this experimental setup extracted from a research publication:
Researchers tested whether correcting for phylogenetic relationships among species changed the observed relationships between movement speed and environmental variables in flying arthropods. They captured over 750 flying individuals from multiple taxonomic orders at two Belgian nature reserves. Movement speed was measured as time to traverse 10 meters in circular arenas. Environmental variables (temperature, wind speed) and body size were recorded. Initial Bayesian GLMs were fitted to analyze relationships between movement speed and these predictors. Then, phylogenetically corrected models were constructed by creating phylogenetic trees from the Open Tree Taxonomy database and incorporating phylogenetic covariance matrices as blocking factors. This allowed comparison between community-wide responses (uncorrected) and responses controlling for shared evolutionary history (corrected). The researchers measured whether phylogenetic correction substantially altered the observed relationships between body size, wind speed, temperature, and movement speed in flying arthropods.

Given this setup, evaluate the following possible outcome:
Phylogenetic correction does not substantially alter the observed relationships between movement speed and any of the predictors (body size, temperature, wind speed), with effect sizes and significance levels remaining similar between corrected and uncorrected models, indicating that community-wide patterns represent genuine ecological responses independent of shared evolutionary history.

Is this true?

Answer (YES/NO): YES